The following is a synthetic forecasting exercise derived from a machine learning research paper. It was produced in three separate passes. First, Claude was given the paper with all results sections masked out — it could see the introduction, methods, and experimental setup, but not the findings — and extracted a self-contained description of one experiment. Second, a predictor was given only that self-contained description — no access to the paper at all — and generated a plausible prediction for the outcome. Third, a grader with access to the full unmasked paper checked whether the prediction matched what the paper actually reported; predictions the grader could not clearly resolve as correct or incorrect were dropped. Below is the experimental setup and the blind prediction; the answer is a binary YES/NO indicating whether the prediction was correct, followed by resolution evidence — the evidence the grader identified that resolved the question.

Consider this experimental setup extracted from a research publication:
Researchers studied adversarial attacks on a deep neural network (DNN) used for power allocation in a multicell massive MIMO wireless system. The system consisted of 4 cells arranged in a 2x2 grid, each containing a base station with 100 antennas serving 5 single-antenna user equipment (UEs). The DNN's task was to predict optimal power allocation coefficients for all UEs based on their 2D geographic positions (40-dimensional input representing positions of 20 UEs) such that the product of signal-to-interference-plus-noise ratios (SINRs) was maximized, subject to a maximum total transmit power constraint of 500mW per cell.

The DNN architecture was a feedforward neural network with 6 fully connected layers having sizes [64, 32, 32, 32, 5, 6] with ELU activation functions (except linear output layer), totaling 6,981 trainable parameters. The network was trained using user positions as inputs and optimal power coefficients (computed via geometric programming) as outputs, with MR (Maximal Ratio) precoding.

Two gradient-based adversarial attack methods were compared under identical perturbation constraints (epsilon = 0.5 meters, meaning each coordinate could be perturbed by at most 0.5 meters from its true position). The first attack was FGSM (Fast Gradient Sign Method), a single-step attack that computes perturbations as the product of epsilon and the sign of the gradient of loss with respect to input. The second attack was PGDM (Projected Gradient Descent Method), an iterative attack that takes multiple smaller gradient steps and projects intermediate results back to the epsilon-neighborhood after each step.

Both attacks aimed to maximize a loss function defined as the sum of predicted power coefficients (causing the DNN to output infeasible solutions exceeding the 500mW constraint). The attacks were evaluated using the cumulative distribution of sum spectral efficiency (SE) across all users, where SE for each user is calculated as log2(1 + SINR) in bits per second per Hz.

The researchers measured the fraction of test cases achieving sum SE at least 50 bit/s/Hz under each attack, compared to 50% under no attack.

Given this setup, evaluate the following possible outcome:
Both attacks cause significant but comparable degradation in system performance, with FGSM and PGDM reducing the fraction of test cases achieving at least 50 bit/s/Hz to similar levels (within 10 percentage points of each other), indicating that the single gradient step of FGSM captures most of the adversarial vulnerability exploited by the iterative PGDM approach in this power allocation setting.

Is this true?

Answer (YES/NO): YES